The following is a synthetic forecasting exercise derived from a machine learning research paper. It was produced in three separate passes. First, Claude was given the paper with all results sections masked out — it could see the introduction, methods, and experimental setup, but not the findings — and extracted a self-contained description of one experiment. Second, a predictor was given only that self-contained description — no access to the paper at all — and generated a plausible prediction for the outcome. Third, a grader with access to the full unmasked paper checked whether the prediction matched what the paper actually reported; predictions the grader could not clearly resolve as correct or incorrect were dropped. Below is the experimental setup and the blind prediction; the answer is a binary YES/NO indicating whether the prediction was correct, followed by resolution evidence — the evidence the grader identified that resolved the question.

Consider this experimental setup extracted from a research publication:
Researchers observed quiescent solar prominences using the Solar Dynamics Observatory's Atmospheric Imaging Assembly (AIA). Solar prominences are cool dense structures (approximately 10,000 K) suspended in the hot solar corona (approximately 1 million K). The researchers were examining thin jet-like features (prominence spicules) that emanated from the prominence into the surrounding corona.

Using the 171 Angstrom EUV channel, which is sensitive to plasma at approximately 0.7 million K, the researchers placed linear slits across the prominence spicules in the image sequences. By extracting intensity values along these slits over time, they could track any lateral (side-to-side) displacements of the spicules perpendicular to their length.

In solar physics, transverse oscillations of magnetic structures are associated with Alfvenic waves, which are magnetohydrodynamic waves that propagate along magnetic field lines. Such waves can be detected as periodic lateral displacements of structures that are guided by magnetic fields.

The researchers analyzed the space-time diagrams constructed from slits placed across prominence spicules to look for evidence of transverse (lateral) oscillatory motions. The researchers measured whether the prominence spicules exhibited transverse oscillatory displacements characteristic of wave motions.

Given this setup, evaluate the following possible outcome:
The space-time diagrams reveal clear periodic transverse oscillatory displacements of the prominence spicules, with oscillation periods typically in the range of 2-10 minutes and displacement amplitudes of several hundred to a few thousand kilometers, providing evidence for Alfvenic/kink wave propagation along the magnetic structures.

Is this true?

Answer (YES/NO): NO